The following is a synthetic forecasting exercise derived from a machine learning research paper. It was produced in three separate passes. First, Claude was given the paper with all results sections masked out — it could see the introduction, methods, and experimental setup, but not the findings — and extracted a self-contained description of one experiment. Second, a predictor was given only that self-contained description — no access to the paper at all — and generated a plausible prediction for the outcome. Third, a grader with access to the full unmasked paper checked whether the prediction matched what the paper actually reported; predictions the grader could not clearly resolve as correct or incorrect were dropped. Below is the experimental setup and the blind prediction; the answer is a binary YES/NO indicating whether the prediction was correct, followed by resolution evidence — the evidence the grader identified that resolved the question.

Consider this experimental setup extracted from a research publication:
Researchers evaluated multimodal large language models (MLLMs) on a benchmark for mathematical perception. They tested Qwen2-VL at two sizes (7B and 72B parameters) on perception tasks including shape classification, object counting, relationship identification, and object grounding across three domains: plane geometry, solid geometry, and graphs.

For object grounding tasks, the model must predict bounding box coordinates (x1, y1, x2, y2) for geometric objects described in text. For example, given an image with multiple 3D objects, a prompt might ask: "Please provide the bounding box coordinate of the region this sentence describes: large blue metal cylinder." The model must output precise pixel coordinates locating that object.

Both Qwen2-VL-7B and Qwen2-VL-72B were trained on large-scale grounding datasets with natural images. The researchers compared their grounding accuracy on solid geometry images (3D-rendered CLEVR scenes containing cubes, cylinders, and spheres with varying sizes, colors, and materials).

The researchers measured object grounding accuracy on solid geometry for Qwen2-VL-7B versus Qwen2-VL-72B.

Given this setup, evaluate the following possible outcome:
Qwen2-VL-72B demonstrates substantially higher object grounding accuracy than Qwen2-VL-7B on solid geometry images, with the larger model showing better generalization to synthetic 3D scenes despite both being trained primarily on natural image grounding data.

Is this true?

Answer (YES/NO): NO